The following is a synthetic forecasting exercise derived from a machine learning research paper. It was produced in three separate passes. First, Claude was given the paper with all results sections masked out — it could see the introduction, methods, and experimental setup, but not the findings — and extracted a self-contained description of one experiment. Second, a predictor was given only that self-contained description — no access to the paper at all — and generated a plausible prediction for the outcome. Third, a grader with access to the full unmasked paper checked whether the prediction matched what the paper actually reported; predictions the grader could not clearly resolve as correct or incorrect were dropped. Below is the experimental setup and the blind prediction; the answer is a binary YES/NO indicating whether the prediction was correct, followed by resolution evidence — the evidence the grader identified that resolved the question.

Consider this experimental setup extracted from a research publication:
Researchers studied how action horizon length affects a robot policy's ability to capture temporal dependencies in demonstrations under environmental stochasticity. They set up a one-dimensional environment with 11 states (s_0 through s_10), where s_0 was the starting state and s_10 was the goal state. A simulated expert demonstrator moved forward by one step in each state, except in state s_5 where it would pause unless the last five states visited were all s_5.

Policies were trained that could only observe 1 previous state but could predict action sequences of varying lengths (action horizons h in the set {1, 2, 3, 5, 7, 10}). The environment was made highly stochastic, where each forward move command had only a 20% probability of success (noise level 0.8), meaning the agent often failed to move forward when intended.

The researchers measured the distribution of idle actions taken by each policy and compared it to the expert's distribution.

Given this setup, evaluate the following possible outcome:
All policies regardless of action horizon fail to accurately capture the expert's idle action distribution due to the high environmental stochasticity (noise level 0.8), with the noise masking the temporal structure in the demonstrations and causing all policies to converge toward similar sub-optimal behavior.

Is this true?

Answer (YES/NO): NO